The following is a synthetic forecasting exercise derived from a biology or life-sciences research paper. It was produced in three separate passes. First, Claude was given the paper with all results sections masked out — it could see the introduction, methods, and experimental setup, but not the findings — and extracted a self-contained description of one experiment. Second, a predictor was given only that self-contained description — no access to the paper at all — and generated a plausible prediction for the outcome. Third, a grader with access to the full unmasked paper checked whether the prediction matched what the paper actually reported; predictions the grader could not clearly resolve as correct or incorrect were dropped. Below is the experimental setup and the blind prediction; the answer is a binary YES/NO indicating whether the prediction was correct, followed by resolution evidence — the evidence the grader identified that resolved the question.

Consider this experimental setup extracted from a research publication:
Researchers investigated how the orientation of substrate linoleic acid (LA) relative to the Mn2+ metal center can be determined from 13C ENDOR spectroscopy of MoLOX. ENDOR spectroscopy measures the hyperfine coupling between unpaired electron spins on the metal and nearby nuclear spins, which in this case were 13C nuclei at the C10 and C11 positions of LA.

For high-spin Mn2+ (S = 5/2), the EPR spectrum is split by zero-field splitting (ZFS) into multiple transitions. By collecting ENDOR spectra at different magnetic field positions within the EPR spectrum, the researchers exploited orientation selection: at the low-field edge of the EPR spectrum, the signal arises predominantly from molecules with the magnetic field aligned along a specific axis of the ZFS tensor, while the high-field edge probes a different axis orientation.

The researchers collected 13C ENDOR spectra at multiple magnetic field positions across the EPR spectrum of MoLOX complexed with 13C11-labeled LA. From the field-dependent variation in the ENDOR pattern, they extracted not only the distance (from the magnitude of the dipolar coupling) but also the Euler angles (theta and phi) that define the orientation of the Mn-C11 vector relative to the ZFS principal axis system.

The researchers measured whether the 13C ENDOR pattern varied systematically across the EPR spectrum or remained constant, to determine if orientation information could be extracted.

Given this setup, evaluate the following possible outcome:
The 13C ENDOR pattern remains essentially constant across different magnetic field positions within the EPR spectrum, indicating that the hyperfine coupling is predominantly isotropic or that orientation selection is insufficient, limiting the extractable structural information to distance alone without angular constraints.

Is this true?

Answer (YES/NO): NO